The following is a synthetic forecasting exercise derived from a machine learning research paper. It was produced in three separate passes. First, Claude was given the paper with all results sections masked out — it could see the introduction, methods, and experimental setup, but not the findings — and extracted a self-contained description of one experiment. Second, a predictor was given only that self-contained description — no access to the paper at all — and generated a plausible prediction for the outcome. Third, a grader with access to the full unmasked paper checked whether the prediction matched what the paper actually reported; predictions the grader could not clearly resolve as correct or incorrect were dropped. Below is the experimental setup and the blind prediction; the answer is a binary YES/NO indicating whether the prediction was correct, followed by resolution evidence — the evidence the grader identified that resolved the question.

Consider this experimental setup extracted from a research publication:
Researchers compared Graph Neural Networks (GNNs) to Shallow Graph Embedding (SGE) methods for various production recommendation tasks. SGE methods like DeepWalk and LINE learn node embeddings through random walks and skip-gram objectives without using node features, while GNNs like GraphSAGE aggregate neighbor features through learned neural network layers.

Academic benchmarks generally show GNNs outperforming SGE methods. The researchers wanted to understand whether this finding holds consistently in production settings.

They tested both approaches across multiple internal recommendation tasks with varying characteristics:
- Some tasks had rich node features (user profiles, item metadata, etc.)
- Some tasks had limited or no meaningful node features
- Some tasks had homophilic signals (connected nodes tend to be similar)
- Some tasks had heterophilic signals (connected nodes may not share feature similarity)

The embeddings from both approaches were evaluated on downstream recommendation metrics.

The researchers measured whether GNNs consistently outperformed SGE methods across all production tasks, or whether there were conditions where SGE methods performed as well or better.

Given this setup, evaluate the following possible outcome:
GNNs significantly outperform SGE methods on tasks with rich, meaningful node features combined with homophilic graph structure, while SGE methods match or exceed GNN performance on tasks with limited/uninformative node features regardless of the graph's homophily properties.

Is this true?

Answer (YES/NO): NO